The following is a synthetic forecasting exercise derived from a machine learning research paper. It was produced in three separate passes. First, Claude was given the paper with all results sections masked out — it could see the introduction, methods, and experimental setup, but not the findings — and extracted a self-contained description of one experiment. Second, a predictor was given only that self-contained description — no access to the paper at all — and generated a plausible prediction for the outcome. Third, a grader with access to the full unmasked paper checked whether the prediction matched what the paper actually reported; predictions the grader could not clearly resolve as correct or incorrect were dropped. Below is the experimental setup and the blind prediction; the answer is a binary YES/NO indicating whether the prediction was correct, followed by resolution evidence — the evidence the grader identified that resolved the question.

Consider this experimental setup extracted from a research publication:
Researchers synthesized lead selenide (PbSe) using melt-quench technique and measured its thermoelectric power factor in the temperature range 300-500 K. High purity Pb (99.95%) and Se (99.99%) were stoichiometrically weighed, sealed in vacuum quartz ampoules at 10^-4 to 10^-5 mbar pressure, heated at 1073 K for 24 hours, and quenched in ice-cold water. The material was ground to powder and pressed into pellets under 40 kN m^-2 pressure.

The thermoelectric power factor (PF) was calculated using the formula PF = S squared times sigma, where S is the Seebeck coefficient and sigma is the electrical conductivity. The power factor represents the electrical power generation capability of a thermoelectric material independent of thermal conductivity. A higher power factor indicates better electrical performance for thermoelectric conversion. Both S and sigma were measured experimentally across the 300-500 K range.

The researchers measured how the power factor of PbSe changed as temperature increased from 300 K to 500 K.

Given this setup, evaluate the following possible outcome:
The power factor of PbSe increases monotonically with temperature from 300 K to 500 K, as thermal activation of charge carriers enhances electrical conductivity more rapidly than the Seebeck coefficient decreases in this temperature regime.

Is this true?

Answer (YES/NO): NO